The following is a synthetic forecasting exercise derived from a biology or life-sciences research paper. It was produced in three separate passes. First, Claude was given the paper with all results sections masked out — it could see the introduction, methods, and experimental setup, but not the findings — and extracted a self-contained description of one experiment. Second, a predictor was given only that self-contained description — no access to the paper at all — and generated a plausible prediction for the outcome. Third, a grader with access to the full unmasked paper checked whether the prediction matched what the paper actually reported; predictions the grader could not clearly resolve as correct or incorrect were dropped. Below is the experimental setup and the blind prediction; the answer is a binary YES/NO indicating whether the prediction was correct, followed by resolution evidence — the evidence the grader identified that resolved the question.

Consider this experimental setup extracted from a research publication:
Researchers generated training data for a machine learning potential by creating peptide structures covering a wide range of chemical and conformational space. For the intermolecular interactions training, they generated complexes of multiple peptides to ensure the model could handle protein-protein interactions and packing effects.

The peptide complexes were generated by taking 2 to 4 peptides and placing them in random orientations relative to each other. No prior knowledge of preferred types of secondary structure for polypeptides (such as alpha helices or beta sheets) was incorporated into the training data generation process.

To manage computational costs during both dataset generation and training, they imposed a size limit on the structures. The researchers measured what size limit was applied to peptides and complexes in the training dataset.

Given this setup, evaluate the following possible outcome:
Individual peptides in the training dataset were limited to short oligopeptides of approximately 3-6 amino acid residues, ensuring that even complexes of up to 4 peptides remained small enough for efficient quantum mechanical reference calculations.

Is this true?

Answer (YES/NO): NO